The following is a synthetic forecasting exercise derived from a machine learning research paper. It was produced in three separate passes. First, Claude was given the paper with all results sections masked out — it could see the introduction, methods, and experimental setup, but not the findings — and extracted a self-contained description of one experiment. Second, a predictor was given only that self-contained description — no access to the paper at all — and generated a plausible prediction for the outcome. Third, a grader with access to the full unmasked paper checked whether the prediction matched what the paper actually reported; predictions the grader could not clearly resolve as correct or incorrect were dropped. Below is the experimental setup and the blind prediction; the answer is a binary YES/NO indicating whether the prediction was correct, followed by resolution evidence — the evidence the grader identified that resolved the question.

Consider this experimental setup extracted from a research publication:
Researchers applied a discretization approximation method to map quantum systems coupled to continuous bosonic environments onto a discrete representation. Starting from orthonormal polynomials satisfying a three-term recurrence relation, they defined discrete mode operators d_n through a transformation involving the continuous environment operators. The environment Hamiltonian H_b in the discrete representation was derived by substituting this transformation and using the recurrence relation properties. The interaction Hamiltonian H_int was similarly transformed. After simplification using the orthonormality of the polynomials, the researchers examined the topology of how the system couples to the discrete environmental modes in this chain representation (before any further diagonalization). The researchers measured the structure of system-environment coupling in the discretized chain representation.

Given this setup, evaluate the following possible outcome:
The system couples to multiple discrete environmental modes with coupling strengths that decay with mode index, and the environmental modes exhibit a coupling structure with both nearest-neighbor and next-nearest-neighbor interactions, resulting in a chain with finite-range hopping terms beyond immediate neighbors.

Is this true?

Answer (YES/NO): NO